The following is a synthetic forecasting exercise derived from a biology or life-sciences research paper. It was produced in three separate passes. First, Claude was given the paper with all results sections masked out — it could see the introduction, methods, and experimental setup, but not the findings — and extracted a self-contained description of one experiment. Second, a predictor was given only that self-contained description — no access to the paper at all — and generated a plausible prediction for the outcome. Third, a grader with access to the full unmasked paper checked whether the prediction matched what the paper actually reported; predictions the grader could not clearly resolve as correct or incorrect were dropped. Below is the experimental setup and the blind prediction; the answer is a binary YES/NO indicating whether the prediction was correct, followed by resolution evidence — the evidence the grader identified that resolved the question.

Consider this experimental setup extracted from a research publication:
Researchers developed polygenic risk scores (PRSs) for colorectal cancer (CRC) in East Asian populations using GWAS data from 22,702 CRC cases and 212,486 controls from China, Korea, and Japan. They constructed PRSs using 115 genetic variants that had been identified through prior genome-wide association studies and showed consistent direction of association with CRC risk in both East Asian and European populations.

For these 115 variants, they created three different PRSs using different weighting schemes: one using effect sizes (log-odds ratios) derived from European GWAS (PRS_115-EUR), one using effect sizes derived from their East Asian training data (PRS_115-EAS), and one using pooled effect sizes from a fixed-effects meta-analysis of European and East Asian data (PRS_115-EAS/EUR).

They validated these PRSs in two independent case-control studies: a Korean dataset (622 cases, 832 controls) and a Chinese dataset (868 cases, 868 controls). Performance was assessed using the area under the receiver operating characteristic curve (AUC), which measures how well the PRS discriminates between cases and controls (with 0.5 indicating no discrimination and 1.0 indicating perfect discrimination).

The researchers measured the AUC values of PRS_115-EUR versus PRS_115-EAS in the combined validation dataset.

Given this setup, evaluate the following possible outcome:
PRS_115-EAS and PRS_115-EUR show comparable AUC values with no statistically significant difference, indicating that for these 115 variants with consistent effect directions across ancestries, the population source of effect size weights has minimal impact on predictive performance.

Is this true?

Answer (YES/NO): NO